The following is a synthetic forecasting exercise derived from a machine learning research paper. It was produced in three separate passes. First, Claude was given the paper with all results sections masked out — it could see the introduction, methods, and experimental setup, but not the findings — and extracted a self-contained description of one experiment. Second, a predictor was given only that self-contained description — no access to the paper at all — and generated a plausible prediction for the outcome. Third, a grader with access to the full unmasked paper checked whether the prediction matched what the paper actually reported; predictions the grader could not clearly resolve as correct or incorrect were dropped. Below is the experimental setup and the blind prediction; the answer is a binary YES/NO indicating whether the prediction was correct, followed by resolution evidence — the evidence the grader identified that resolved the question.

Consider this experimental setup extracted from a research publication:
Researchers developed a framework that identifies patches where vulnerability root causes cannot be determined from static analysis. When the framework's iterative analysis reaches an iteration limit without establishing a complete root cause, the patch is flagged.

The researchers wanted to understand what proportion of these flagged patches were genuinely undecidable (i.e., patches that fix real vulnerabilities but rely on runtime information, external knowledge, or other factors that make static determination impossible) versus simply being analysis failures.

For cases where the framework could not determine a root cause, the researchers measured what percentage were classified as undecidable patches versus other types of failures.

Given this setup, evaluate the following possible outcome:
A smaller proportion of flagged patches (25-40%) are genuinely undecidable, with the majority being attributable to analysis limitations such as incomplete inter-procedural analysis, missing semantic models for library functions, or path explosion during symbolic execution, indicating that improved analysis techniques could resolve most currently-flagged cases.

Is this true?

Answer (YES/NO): NO